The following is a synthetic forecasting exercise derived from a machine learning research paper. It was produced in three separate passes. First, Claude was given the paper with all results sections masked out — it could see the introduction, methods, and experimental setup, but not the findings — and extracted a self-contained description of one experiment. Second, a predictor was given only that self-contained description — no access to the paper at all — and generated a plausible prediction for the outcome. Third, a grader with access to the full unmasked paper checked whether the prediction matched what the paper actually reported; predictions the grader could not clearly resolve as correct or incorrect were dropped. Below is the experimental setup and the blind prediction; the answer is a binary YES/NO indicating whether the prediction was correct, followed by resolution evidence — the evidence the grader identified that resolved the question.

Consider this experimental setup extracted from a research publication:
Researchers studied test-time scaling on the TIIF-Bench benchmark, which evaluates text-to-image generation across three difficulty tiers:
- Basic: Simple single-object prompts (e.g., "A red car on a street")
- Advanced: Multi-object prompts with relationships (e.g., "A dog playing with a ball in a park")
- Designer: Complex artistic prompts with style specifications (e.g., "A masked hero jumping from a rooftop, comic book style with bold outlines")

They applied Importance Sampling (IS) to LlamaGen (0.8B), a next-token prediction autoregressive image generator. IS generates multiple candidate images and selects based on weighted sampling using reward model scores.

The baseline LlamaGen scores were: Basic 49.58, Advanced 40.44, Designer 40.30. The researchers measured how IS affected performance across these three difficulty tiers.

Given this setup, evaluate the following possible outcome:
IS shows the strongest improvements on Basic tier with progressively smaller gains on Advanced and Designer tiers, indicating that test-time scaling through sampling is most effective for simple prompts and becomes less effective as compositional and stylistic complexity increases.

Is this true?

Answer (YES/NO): NO